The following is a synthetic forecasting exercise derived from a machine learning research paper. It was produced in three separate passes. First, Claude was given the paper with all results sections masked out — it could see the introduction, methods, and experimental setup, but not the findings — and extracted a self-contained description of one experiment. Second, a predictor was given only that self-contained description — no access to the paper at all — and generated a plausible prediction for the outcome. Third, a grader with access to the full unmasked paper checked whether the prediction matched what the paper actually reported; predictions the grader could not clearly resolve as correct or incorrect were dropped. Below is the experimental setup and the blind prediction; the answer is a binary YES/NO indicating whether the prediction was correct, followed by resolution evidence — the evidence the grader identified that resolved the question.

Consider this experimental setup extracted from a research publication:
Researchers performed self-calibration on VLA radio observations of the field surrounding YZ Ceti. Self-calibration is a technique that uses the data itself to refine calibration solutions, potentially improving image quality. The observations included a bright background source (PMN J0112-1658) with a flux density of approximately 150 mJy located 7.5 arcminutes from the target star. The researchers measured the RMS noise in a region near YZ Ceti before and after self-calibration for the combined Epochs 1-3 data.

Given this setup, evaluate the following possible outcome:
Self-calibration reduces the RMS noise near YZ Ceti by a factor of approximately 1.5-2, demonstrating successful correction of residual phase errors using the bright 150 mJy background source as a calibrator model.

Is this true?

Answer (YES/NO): NO